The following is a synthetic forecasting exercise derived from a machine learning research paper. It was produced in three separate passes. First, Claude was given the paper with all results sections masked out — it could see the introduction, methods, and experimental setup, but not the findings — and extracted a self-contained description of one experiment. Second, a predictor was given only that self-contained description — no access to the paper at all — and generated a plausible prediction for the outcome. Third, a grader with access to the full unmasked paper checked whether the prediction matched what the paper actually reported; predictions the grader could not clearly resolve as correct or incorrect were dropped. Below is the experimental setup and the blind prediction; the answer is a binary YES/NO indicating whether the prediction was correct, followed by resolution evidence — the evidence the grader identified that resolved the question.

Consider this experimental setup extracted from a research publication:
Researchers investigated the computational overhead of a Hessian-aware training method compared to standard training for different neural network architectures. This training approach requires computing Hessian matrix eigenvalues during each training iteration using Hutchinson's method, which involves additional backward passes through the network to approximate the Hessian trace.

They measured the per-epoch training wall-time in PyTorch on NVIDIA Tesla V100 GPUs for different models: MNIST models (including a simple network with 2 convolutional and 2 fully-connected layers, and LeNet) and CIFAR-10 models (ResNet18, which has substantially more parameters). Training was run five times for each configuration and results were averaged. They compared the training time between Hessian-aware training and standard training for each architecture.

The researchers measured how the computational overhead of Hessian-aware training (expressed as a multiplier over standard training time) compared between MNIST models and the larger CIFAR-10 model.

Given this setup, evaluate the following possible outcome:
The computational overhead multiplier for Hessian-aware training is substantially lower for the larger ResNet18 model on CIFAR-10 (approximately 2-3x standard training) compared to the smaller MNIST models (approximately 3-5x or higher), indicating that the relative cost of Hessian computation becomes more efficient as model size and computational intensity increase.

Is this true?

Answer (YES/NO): NO